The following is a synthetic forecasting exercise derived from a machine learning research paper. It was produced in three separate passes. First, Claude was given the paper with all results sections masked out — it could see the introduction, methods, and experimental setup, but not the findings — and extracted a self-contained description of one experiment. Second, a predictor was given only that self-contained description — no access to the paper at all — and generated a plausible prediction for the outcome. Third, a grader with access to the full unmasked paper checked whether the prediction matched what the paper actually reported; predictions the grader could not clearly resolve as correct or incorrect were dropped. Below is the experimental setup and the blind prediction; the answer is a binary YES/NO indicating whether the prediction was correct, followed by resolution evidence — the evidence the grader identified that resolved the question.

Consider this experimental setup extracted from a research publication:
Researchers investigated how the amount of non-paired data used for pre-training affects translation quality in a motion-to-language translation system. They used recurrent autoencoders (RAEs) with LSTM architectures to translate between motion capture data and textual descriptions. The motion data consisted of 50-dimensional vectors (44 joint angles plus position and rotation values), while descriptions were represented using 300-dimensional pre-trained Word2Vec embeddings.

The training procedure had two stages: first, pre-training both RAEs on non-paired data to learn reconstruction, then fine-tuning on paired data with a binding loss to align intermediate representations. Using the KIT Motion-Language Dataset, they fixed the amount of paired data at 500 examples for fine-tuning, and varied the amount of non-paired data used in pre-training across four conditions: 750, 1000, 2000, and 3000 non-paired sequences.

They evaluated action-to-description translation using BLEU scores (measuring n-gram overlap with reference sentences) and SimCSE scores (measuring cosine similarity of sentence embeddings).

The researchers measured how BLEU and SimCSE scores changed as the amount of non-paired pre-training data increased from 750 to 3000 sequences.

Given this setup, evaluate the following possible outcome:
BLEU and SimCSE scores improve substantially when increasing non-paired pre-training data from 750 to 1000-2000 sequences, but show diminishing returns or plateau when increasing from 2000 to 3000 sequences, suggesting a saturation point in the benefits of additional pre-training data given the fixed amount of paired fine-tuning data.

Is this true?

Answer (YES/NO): NO